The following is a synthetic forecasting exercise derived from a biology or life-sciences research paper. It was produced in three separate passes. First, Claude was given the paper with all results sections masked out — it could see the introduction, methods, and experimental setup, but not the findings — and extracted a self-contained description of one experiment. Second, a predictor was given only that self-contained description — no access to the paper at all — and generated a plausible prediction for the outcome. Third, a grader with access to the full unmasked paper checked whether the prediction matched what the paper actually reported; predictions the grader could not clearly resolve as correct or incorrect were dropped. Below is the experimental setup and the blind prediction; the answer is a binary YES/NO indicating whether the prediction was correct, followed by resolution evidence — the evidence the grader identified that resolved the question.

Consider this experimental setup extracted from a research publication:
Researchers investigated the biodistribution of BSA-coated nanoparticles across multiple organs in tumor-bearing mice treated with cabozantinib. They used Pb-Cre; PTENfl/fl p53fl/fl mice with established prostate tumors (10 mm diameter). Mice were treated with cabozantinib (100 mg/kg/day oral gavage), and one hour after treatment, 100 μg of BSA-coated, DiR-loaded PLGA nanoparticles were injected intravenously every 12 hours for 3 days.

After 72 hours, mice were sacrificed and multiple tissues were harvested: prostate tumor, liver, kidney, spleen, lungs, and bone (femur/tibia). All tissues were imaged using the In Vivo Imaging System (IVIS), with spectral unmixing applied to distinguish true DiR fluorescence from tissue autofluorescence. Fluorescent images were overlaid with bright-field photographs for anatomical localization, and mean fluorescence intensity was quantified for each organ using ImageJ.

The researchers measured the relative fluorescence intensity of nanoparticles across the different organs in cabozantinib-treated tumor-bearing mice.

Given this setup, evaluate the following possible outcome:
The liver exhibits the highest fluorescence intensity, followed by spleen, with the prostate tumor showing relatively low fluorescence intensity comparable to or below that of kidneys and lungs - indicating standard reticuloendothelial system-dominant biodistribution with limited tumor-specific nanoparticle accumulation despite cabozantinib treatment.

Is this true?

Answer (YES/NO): NO